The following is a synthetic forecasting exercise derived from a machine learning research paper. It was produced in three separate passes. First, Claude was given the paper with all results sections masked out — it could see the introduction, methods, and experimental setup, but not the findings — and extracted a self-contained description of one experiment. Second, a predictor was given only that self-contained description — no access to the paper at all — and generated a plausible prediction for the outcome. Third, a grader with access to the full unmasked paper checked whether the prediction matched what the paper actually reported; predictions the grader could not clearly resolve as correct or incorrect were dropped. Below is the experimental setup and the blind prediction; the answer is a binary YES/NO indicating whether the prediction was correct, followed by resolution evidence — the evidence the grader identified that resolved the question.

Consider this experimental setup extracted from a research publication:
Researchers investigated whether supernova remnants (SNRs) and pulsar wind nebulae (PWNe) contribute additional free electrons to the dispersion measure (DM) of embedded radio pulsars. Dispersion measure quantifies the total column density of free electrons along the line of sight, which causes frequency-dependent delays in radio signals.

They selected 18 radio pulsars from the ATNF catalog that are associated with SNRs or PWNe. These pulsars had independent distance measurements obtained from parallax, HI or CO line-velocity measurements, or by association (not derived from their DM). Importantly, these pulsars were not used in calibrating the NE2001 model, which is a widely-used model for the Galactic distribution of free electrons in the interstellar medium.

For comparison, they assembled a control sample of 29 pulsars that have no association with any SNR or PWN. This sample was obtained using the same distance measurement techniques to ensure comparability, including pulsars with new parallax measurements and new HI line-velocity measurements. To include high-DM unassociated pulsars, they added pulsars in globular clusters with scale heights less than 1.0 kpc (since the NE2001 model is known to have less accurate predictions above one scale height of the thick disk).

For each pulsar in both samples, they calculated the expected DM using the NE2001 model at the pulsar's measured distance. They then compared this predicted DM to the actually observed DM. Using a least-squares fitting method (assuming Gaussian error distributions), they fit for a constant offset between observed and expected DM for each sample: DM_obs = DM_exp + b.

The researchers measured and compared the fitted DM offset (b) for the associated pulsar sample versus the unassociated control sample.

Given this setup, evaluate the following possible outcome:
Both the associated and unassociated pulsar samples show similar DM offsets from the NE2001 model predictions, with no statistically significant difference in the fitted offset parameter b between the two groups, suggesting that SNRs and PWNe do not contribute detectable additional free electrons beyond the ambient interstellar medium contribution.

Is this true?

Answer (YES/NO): NO